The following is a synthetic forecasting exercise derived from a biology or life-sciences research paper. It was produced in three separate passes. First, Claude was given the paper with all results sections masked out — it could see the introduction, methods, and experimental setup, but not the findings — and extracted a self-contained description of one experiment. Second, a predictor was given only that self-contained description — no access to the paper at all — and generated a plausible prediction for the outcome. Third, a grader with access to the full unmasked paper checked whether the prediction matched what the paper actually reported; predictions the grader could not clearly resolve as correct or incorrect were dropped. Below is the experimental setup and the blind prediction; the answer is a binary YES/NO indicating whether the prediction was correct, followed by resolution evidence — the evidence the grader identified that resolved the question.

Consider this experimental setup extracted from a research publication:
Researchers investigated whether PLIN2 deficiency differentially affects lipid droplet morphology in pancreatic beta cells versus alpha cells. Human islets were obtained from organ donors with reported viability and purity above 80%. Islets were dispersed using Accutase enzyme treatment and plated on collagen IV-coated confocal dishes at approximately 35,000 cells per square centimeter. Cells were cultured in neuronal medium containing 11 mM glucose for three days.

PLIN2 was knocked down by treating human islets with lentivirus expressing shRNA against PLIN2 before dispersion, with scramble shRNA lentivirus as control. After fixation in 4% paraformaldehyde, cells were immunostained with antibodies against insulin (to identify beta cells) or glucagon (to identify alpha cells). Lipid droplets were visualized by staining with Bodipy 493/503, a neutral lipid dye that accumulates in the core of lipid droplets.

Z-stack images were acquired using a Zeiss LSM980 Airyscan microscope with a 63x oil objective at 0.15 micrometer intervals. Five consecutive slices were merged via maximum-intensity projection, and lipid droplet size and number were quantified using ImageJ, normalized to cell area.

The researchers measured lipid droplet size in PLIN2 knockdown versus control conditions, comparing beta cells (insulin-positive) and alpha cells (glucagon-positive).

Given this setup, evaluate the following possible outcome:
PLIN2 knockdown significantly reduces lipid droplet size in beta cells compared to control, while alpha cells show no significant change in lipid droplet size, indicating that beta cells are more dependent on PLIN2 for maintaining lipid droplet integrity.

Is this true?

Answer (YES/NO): NO